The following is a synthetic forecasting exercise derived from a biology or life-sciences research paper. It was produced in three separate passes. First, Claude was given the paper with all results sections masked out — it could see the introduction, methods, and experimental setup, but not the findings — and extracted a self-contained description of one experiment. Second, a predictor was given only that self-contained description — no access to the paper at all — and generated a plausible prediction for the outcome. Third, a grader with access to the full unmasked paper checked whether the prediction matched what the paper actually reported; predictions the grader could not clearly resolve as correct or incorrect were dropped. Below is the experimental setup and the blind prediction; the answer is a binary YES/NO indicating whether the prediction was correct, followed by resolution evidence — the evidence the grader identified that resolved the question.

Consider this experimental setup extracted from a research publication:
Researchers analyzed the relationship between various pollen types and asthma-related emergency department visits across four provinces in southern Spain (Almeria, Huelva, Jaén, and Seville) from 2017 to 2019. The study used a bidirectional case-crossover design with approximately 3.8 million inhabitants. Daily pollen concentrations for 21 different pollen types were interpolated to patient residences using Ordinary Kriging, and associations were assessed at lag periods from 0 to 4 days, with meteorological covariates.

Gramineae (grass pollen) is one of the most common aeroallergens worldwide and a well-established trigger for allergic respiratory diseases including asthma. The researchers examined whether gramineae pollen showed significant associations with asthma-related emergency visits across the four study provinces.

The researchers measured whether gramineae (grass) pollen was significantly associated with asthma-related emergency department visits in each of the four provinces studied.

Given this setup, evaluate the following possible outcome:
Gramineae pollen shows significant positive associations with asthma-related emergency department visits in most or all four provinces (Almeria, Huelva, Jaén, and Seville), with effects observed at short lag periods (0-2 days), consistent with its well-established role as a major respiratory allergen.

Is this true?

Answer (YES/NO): NO